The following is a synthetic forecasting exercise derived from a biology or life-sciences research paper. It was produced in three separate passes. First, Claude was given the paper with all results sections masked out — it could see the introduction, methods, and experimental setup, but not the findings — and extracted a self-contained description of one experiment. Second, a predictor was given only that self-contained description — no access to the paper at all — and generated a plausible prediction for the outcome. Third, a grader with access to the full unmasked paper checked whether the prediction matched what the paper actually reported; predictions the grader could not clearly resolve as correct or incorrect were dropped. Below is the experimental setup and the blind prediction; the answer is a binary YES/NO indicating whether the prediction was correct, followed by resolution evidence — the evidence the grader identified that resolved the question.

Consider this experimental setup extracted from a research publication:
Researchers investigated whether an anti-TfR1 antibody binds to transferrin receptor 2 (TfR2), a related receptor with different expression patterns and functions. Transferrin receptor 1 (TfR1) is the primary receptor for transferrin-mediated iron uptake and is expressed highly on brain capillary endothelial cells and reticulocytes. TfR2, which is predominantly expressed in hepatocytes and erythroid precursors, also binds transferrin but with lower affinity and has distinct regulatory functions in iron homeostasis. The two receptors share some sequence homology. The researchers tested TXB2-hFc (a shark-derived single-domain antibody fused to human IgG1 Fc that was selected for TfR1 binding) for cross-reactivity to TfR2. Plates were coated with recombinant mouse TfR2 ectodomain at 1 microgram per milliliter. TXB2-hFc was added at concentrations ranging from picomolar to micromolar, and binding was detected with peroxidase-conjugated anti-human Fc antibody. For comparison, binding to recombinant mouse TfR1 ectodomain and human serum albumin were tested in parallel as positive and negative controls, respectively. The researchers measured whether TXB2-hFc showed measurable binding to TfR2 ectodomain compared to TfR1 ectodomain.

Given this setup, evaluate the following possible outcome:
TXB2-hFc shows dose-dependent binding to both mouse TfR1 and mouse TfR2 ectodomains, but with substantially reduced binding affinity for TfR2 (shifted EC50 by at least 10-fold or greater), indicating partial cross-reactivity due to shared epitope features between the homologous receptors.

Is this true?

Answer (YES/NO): NO